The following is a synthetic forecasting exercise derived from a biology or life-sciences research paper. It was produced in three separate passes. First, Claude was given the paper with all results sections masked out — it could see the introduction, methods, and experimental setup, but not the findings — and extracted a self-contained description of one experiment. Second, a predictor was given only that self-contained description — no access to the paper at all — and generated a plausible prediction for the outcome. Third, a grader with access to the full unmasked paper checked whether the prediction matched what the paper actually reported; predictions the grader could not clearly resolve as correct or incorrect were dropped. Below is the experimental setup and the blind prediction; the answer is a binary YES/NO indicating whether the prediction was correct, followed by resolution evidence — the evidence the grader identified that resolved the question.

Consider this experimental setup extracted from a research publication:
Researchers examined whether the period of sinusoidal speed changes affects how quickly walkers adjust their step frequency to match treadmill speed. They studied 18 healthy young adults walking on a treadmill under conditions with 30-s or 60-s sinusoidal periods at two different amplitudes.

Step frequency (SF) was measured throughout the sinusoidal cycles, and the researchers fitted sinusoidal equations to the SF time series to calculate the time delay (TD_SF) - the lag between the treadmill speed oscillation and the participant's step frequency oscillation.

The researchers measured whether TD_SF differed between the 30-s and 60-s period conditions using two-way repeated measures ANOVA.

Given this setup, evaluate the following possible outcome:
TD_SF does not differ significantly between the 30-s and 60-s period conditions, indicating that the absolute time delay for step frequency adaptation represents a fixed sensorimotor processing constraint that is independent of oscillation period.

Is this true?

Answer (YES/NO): YES